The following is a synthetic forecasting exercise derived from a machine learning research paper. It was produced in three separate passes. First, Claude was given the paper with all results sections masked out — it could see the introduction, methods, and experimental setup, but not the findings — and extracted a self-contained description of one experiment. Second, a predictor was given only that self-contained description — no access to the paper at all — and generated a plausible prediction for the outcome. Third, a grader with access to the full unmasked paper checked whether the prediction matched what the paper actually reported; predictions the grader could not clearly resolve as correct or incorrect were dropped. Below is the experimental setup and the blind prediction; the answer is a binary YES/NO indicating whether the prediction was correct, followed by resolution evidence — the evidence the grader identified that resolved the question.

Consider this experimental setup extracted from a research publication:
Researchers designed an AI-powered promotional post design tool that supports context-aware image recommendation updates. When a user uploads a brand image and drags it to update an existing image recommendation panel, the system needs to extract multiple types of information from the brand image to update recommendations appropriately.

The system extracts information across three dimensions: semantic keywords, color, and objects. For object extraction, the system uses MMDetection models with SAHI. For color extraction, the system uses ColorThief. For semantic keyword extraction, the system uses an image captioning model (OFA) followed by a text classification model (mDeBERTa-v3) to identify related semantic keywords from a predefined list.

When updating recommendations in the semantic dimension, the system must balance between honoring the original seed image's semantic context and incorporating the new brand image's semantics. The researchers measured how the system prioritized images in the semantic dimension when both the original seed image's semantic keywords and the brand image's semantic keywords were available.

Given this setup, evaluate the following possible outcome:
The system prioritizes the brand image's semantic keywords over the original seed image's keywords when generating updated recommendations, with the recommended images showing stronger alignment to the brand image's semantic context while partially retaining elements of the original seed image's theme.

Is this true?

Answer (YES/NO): NO